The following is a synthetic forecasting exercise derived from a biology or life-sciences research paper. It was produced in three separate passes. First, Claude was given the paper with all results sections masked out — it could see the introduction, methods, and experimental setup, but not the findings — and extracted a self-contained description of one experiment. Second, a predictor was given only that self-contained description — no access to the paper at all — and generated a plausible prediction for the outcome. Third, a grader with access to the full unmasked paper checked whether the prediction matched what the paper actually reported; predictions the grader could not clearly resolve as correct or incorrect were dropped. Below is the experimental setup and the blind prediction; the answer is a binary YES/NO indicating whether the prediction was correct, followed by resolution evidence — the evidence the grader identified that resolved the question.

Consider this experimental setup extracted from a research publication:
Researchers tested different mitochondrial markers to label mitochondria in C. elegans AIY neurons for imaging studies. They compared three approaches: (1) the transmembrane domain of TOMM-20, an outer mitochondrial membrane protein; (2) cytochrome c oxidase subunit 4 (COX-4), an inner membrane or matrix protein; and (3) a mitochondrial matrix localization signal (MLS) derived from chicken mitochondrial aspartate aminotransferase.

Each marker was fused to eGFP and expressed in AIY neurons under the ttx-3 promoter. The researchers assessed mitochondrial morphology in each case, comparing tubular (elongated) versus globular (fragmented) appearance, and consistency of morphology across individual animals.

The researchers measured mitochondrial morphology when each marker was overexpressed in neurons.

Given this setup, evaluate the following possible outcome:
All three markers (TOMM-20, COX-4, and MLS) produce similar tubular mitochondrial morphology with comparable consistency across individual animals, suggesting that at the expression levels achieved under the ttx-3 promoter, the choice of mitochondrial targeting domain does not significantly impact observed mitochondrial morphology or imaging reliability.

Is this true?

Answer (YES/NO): NO